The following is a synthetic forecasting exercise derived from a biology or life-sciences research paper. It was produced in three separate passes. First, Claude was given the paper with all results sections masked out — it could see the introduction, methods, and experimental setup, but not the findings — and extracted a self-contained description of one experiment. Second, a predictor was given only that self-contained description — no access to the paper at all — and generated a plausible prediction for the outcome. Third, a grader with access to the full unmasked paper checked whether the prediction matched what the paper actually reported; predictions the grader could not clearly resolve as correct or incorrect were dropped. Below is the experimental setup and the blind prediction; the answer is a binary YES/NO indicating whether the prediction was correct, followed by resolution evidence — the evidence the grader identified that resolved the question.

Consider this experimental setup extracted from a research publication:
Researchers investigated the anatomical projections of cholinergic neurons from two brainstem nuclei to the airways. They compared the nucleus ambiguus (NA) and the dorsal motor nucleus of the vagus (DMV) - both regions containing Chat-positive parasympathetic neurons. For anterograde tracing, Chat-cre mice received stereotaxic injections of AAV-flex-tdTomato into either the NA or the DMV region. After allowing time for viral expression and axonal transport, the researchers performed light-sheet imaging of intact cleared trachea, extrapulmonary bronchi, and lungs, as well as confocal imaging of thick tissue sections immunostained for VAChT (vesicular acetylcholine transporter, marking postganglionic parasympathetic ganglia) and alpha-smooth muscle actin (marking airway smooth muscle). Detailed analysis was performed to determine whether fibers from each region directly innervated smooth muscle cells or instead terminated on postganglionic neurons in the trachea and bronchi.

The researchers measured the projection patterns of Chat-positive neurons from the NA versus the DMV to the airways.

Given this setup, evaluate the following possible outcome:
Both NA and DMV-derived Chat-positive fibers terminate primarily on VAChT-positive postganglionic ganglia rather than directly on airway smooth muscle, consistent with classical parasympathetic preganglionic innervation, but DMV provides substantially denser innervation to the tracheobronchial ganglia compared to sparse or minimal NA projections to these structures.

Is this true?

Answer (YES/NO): NO